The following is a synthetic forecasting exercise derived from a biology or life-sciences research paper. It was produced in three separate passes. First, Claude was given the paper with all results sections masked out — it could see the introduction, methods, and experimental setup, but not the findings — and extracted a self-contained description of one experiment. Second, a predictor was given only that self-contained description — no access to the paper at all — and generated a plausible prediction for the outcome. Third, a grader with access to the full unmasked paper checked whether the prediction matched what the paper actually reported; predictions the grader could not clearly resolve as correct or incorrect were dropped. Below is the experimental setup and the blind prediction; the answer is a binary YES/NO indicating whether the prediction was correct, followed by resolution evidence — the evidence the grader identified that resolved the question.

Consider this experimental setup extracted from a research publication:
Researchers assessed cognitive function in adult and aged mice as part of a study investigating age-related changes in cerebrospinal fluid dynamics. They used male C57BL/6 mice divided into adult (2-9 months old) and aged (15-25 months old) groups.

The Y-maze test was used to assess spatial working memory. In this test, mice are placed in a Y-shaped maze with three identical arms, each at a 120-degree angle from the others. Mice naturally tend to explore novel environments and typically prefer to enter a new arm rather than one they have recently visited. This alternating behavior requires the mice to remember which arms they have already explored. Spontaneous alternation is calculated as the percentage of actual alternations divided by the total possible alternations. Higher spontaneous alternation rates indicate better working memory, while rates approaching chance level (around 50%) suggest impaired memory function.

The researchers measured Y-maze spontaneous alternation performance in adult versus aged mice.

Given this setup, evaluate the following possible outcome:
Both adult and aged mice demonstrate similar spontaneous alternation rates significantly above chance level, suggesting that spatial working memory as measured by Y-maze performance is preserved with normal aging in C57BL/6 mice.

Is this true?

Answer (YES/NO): NO